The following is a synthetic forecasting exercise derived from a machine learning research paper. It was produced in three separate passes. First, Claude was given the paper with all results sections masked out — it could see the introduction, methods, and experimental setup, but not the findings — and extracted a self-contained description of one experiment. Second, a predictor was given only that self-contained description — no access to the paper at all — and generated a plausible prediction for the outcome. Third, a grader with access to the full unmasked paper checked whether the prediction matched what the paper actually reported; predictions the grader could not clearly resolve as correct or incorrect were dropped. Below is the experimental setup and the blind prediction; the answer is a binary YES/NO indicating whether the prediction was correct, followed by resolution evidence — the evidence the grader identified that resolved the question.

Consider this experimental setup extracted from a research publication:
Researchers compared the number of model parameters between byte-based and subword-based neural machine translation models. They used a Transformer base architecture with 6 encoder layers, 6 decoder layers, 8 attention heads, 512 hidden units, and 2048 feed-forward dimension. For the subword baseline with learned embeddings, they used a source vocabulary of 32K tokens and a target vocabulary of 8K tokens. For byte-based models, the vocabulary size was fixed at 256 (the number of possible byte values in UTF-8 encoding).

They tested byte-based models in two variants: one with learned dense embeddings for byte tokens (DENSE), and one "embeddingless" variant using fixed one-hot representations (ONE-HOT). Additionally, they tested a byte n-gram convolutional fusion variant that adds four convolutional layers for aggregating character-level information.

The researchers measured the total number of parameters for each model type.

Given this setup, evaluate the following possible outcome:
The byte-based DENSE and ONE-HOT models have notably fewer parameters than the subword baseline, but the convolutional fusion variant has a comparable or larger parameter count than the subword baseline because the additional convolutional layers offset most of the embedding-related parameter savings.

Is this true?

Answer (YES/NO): NO